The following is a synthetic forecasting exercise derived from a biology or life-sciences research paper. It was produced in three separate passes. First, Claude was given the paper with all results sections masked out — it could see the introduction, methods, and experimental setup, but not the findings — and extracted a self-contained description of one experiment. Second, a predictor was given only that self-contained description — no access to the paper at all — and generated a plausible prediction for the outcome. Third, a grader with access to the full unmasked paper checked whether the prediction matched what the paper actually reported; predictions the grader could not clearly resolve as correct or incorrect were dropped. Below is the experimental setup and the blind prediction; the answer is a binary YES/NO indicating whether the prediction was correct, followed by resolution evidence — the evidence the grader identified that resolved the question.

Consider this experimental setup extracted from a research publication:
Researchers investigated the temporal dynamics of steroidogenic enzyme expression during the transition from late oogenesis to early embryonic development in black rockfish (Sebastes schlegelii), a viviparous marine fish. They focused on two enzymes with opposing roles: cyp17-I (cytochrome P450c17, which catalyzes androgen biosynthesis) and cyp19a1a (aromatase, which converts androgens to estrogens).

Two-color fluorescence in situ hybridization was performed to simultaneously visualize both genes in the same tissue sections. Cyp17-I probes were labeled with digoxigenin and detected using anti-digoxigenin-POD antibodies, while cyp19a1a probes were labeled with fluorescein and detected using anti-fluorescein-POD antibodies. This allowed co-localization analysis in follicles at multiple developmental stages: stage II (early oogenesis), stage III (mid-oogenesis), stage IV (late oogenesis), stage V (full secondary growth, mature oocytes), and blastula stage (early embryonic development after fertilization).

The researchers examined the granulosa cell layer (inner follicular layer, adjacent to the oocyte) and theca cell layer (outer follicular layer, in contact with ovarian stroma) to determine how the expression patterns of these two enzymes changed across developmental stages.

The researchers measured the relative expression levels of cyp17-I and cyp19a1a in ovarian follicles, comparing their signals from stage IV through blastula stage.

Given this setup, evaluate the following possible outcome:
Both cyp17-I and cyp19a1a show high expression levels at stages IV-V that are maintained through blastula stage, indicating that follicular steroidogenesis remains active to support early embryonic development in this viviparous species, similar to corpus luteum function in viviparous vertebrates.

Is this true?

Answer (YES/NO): NO